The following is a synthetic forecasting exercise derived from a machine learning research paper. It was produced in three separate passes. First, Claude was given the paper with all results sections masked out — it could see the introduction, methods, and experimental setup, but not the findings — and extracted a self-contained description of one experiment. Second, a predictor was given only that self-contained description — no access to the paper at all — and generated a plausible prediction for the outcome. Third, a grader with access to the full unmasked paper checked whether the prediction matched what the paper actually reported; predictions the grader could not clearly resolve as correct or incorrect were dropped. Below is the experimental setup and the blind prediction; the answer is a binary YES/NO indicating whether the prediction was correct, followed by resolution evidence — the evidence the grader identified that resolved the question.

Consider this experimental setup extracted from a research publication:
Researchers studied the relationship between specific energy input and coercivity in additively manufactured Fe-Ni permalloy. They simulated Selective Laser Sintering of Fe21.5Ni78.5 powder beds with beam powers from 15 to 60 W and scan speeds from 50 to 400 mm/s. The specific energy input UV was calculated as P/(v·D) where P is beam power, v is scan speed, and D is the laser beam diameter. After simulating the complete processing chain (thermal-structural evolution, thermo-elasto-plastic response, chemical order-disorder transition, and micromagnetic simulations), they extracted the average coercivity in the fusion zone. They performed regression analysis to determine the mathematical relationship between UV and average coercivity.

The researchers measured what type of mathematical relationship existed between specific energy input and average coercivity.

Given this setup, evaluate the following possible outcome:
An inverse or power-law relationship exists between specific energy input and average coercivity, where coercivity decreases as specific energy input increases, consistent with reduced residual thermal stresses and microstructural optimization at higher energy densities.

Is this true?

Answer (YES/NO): NO